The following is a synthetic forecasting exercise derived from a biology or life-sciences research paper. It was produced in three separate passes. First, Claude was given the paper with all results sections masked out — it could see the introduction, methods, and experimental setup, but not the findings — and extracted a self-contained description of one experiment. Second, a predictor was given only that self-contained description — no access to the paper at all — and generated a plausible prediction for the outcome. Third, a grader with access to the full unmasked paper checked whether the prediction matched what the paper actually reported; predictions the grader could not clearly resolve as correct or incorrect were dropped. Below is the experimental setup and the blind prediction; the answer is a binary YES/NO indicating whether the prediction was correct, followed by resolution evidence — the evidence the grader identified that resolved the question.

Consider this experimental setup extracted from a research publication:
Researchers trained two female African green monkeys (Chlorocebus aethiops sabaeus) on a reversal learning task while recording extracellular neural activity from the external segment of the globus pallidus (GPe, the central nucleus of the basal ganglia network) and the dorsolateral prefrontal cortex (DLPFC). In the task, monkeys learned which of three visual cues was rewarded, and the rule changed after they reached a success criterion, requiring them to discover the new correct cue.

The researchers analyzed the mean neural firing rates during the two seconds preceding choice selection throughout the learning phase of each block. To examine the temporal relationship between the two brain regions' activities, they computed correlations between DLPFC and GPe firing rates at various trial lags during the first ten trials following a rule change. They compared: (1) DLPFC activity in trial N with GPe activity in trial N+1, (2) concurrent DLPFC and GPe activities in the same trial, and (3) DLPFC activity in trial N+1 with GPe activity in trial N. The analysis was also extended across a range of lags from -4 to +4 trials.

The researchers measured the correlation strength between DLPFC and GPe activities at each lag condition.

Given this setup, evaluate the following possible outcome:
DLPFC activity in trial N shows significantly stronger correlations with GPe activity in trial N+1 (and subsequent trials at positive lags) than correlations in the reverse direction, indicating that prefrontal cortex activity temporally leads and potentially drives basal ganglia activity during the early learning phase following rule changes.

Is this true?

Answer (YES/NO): NO